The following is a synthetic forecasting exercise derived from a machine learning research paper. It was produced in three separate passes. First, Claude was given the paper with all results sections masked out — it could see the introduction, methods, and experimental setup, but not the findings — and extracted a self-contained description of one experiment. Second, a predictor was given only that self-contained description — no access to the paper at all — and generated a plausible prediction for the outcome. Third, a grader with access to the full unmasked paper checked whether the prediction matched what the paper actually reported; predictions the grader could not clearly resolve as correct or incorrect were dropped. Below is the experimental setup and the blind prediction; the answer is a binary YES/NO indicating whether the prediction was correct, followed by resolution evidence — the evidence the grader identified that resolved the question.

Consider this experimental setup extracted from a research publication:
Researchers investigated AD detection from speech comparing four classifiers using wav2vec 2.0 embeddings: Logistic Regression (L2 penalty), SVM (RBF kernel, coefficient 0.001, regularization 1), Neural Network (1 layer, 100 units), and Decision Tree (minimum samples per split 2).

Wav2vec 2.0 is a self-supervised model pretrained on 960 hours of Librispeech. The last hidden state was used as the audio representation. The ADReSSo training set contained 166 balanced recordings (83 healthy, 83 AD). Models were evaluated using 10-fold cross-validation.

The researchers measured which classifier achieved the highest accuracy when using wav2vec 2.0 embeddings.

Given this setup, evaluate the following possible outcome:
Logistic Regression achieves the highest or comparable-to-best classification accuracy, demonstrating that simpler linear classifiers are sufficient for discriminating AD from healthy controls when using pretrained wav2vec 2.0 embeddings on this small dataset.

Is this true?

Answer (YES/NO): YES